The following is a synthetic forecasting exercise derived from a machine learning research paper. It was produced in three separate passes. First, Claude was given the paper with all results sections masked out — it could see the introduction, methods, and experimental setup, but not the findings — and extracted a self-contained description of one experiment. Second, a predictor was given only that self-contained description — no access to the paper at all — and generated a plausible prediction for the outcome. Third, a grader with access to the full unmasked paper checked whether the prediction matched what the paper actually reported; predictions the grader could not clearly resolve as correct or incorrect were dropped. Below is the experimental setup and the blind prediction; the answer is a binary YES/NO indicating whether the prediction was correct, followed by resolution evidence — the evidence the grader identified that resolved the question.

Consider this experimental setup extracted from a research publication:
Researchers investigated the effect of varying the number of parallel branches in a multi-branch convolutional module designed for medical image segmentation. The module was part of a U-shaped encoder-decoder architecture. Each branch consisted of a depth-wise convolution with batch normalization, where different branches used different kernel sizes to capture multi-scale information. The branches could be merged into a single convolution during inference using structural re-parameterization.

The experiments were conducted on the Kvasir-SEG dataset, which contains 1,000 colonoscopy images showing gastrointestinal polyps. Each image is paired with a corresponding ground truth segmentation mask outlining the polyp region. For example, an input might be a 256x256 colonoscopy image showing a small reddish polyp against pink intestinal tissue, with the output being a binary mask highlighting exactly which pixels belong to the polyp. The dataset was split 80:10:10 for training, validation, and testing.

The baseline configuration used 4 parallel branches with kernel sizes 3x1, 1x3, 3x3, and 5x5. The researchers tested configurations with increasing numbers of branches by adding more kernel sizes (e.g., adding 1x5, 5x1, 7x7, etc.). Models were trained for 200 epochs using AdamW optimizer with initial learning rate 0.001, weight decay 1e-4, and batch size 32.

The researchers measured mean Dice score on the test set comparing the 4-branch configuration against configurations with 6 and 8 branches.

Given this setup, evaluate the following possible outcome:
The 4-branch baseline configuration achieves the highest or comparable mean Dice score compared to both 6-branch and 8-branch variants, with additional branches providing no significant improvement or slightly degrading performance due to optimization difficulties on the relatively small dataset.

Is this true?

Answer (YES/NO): YES